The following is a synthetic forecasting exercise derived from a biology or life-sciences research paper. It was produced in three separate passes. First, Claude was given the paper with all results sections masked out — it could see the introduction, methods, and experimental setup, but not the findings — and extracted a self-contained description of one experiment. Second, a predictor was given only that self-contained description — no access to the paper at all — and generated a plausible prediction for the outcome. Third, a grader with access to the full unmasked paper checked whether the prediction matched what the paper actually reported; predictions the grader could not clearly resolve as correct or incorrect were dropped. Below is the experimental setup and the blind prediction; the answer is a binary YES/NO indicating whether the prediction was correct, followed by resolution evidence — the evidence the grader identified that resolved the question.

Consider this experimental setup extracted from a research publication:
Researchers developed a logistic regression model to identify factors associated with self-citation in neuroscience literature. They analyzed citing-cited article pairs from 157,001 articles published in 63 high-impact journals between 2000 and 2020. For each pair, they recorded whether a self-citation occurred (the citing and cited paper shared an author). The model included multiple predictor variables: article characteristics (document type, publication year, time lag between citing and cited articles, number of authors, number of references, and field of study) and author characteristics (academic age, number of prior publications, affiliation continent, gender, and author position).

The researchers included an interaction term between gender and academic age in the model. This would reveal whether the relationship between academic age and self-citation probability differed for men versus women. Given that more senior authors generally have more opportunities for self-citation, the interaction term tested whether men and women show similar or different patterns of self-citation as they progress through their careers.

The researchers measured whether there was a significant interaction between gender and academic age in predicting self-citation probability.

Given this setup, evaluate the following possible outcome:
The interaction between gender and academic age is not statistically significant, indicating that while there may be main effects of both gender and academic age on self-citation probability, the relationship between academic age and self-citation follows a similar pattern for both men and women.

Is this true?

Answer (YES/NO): NO